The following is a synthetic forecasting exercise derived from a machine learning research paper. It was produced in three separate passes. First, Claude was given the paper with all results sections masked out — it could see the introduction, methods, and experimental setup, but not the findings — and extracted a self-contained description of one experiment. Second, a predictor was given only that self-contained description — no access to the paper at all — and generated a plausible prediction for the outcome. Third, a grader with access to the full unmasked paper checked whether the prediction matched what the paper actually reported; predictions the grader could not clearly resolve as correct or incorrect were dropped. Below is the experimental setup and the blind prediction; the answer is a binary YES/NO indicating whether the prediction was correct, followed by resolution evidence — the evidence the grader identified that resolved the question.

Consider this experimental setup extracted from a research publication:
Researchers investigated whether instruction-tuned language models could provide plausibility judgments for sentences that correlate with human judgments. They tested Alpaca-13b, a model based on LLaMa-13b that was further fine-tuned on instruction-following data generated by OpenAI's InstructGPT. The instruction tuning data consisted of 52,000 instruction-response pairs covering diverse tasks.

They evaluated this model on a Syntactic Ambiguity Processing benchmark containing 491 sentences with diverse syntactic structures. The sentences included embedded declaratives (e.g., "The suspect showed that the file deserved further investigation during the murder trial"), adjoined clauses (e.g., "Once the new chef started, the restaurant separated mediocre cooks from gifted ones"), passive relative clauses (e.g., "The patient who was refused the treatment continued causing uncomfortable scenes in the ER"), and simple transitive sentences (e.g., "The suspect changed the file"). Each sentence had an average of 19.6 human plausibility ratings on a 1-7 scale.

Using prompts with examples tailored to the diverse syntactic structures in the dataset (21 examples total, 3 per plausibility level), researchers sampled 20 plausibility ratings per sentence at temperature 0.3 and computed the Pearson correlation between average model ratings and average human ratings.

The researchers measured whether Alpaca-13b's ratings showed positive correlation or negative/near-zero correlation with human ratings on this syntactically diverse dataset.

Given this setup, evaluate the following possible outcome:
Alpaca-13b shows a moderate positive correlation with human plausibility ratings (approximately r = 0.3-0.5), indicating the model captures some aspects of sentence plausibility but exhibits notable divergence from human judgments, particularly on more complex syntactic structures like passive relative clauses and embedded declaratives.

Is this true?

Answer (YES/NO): NO